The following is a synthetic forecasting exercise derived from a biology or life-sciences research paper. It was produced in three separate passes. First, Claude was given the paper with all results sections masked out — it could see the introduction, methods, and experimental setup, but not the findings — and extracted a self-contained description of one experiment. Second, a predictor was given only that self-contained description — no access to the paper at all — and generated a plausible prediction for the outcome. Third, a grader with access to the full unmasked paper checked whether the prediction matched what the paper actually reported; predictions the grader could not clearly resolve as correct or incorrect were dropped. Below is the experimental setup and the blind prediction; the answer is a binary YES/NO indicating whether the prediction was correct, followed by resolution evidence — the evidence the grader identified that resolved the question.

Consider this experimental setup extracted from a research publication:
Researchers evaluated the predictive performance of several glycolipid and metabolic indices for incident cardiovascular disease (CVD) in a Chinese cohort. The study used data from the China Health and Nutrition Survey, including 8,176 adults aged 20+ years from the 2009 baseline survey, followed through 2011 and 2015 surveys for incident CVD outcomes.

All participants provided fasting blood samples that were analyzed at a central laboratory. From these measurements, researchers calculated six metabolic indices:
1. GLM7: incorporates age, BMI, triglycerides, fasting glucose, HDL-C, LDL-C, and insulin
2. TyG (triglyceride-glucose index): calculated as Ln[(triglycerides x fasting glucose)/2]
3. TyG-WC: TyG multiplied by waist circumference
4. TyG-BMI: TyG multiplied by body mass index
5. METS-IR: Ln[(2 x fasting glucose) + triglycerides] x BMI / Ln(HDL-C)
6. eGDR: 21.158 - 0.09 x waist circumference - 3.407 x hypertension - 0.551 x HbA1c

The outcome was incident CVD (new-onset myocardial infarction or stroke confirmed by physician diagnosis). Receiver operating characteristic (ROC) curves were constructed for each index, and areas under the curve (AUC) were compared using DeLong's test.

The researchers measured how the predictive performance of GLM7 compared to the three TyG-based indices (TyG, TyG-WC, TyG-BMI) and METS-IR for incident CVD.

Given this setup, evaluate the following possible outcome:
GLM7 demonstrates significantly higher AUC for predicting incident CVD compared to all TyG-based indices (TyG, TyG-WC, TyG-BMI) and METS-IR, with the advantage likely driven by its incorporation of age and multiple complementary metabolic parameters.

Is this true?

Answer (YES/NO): NO